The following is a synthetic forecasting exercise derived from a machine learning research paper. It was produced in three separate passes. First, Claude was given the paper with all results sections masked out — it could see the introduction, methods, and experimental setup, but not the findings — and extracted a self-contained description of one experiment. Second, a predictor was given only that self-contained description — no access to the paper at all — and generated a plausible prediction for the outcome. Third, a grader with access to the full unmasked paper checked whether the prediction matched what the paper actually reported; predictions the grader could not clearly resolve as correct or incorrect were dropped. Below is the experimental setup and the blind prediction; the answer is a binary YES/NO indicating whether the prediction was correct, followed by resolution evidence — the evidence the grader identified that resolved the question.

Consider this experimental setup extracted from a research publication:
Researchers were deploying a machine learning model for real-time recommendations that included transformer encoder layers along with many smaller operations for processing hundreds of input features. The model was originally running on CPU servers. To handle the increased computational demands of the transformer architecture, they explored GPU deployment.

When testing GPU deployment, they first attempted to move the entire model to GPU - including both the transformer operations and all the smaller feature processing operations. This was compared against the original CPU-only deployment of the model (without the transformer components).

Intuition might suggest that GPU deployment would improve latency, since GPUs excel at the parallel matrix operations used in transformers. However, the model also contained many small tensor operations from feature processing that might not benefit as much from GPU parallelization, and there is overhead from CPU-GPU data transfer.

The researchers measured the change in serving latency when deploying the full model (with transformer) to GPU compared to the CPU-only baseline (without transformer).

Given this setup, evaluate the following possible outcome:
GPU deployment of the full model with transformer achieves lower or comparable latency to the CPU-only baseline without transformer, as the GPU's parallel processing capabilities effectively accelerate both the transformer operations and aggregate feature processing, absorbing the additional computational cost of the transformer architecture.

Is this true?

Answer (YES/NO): NO